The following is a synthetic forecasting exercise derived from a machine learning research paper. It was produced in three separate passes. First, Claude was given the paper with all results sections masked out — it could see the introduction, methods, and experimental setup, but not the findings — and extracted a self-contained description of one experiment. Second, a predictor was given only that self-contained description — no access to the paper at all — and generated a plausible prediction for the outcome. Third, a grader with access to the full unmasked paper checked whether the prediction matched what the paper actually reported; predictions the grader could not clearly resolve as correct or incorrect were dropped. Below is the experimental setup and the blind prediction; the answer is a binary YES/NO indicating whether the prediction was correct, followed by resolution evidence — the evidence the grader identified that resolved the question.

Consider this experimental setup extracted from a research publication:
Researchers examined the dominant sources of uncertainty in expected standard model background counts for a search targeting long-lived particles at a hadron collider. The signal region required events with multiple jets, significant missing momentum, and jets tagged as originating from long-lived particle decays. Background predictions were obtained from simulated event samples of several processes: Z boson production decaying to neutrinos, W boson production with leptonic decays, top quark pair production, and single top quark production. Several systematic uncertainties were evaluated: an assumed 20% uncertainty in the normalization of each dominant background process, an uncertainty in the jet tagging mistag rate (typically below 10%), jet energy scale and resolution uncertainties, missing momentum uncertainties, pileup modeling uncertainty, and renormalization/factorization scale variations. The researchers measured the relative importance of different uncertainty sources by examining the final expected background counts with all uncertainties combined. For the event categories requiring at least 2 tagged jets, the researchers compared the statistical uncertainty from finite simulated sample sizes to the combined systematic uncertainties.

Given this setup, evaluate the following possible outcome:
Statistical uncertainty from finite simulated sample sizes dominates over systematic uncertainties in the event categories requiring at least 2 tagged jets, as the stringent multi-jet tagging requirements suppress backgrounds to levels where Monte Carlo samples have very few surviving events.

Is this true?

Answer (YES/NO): YES